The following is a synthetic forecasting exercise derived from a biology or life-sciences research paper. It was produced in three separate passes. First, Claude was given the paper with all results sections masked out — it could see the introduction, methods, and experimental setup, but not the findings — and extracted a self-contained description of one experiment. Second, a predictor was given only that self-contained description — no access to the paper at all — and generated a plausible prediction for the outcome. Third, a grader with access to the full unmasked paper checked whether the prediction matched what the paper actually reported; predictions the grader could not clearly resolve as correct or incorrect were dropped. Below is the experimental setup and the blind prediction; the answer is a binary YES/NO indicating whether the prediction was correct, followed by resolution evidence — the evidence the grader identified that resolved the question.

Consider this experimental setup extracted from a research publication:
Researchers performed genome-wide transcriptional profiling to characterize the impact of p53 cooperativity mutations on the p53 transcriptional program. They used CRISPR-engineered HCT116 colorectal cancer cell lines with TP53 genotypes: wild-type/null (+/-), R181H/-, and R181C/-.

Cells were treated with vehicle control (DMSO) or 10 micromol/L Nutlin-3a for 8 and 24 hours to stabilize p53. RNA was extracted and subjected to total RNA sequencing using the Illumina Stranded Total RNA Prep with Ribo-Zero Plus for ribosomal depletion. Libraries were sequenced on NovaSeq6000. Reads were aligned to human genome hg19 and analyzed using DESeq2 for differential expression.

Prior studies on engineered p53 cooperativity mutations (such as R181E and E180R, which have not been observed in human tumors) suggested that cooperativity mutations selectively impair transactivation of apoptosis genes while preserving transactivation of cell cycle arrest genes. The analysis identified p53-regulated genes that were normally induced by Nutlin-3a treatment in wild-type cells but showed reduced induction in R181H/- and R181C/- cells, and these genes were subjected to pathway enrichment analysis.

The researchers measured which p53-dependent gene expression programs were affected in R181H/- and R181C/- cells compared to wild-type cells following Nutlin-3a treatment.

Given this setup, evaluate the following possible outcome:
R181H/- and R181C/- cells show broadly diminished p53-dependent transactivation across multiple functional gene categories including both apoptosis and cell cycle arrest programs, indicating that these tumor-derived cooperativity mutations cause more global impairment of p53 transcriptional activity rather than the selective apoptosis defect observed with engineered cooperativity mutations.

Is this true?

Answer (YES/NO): YES